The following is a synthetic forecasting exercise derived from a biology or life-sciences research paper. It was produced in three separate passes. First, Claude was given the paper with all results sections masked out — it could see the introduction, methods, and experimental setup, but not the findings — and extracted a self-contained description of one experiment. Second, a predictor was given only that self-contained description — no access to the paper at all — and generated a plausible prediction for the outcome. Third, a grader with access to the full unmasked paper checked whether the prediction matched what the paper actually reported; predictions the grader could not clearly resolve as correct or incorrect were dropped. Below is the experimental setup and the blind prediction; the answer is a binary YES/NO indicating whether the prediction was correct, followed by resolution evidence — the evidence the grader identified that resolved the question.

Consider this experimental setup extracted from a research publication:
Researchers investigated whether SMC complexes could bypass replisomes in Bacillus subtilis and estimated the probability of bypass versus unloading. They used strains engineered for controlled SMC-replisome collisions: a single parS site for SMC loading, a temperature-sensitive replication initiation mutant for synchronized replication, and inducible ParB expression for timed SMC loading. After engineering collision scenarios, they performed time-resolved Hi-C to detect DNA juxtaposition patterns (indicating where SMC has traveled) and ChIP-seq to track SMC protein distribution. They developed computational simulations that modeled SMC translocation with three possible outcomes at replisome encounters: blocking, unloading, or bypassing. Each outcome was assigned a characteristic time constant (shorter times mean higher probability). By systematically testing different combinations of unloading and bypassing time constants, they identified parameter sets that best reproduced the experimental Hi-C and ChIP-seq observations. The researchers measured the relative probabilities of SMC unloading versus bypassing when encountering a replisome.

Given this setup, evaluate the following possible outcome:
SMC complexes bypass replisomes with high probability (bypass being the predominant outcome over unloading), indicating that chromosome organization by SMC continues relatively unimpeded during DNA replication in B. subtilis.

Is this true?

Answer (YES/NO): NO